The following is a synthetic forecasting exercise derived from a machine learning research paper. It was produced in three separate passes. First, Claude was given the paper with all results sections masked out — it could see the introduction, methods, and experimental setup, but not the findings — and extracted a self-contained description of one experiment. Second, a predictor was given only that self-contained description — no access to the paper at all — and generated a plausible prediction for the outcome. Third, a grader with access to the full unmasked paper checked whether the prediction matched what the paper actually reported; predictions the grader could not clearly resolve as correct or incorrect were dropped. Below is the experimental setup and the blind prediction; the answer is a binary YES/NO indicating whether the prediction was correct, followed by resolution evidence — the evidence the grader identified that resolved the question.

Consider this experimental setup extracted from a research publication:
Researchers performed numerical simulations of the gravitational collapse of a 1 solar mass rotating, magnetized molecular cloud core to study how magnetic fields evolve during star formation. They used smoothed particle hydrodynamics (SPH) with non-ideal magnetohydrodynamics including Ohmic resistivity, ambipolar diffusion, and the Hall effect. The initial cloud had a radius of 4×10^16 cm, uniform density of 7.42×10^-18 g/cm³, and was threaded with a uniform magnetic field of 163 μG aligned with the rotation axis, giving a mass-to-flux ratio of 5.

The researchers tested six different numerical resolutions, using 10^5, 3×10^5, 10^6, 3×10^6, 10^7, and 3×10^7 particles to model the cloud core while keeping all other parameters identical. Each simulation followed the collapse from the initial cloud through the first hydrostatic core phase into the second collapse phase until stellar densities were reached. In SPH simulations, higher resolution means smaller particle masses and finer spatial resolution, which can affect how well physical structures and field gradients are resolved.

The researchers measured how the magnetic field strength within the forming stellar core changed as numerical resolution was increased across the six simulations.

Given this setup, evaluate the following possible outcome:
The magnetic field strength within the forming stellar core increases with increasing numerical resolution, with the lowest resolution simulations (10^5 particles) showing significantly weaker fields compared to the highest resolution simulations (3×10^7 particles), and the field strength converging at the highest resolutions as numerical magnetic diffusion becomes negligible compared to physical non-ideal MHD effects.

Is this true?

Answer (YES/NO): NO